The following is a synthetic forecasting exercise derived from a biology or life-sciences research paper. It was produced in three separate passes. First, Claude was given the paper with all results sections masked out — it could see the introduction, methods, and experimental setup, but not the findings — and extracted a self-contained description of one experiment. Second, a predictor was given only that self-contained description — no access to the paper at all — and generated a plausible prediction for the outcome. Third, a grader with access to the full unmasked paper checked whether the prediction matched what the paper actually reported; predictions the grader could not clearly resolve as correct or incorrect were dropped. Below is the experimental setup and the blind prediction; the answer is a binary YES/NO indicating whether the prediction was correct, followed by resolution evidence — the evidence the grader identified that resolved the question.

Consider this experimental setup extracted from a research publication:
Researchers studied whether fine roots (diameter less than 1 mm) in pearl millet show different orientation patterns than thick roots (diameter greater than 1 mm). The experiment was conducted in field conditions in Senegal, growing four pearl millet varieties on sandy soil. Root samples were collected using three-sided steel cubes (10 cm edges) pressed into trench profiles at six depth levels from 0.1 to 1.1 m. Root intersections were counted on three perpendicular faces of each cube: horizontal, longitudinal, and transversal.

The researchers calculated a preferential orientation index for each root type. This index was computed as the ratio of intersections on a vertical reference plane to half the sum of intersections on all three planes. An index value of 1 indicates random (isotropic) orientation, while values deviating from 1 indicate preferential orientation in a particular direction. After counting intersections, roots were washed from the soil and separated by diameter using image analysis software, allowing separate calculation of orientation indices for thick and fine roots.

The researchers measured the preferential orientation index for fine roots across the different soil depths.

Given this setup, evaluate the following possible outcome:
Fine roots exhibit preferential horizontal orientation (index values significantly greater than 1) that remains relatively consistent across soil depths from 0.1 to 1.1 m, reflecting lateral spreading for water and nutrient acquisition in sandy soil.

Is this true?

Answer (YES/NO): NO